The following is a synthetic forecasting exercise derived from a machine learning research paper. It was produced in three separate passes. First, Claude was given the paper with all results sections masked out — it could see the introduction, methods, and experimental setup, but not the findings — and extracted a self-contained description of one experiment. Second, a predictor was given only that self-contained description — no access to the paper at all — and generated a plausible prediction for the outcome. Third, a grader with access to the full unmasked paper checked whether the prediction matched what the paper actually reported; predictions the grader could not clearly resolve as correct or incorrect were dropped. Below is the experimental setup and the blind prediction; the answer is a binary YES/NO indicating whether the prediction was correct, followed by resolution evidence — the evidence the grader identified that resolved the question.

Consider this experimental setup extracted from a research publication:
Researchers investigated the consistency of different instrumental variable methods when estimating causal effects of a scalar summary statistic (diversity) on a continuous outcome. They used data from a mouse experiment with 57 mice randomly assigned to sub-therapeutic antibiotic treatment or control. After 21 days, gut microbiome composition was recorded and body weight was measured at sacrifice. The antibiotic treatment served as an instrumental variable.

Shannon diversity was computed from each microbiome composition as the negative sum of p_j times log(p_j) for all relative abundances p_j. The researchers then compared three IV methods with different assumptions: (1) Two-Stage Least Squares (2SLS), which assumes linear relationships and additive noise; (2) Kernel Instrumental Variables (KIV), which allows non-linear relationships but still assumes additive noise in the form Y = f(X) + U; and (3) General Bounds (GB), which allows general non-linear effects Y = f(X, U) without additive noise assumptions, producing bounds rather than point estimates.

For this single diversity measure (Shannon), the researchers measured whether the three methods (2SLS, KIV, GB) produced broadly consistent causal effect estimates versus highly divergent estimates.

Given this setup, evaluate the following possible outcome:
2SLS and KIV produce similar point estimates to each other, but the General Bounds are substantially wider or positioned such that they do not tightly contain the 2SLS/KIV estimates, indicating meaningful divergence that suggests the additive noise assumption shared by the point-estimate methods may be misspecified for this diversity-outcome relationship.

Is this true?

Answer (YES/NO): NO